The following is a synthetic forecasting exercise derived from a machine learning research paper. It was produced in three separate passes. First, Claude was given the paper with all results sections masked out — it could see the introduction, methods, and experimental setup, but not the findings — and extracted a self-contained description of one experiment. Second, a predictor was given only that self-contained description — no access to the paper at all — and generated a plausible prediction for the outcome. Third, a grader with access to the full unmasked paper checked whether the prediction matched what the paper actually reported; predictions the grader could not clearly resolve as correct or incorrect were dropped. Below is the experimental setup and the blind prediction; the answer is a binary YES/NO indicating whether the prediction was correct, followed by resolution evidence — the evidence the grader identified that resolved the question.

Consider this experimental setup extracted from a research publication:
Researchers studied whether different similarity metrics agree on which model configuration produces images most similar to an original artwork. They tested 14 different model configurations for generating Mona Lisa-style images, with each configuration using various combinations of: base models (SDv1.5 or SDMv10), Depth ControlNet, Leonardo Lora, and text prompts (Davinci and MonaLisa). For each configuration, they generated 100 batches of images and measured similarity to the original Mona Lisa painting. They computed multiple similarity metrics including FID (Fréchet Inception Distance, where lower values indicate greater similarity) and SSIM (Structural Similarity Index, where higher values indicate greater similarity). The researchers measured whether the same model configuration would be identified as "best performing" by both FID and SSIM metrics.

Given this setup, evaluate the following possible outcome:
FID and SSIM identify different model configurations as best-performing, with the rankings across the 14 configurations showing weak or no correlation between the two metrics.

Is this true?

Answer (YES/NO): YES